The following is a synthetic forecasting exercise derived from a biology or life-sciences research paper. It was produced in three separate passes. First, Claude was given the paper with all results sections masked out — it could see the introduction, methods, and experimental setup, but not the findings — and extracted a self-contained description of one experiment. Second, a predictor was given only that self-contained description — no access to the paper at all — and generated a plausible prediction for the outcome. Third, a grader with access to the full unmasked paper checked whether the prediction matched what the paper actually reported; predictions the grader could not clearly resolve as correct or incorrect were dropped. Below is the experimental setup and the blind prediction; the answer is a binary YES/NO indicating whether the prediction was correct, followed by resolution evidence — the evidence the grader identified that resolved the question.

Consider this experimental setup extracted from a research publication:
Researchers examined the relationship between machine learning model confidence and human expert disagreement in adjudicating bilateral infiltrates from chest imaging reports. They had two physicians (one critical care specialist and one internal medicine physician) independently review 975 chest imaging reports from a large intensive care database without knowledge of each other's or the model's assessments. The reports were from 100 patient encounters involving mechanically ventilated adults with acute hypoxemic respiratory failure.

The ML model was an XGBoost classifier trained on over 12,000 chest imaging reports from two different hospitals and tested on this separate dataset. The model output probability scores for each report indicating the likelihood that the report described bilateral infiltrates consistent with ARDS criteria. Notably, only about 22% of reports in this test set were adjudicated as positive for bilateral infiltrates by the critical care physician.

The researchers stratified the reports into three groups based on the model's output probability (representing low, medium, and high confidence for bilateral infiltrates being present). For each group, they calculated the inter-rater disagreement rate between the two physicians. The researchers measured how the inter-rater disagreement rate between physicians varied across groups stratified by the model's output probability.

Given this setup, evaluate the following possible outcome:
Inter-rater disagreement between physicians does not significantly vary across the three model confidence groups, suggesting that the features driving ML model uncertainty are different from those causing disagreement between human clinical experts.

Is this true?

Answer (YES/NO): NO